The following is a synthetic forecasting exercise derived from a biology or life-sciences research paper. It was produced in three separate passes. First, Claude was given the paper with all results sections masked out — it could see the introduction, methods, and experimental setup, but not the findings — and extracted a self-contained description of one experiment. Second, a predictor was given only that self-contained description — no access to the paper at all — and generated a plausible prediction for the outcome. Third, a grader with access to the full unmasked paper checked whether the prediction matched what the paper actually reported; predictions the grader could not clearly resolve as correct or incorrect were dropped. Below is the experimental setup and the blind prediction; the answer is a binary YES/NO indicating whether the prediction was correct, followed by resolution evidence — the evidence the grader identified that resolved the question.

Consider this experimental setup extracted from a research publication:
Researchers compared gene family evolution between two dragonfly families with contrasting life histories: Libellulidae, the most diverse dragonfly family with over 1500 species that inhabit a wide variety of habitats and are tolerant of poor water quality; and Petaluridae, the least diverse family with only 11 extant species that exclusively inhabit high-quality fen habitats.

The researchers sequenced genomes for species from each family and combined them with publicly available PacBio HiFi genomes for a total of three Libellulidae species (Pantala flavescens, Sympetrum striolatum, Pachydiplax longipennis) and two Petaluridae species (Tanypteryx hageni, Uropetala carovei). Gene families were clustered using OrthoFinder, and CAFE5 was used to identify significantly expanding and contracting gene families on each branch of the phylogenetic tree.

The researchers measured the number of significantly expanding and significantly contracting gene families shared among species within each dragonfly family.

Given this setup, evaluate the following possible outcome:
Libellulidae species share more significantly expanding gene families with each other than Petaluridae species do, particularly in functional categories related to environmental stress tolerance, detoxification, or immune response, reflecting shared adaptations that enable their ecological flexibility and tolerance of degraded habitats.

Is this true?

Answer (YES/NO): YES